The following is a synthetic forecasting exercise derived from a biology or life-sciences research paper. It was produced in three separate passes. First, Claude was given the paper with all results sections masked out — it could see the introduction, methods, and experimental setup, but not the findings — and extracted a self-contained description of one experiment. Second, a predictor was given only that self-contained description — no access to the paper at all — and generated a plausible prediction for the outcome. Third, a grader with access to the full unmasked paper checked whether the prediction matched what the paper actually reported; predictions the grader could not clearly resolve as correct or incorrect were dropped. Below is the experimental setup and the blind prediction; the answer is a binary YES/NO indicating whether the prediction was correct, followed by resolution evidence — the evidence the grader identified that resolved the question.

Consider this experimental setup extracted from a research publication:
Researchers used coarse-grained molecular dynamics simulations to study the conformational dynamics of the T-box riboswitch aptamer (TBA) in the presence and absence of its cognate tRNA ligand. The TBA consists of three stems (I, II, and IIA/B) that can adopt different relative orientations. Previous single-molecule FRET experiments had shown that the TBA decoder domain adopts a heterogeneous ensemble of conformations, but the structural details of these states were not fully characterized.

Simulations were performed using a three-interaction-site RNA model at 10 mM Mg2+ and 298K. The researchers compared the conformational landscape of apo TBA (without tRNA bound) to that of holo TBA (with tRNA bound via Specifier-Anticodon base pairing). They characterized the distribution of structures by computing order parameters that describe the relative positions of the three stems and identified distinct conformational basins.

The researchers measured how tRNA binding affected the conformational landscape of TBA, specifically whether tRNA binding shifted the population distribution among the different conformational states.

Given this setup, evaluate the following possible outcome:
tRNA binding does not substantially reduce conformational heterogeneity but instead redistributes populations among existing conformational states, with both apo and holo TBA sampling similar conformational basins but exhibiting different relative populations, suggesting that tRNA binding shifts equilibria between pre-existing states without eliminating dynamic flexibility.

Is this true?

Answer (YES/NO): NO